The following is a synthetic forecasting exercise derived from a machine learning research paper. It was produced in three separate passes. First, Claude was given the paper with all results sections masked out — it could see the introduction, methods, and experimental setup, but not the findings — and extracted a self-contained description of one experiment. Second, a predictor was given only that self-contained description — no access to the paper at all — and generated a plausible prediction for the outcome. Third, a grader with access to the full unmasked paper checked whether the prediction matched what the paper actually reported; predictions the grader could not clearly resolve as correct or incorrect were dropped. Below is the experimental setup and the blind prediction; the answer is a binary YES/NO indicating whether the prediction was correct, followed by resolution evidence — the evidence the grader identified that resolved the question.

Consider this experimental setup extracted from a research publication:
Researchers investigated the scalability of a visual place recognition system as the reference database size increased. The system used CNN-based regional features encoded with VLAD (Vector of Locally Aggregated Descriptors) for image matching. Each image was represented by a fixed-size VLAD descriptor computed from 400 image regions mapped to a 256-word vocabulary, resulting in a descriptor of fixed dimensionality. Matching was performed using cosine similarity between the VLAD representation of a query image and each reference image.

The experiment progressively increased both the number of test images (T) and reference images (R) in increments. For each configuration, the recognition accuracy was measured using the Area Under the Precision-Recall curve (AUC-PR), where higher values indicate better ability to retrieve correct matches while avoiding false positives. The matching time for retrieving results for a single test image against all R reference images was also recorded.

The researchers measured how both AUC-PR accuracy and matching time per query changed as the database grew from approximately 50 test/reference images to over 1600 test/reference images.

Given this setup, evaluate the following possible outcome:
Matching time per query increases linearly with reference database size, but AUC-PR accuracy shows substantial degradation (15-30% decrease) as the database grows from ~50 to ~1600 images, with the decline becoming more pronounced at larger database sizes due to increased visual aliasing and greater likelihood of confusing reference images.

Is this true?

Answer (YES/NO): NO